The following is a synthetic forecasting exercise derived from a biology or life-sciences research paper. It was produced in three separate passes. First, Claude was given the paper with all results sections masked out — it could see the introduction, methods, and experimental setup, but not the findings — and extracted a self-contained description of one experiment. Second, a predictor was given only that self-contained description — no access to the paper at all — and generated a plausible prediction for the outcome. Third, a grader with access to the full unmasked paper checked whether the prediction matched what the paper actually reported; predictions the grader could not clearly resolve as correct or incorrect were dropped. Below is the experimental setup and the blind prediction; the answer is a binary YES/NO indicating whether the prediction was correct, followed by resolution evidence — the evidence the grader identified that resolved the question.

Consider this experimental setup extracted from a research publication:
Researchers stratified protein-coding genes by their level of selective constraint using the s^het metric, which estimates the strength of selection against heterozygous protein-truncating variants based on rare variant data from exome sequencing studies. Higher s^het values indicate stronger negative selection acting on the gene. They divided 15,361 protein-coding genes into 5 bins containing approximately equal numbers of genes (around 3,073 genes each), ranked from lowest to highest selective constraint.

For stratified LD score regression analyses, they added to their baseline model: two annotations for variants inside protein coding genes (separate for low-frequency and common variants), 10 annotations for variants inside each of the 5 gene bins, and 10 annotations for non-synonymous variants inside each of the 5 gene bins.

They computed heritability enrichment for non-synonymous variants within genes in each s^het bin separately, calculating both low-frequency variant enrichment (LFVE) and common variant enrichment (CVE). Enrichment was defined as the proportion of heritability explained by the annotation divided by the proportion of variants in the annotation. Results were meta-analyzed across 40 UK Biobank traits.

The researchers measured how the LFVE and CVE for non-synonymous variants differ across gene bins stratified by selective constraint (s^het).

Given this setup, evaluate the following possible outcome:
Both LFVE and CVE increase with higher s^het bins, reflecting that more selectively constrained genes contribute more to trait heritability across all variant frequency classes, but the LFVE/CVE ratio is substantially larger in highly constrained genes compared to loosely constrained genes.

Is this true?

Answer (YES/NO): NO